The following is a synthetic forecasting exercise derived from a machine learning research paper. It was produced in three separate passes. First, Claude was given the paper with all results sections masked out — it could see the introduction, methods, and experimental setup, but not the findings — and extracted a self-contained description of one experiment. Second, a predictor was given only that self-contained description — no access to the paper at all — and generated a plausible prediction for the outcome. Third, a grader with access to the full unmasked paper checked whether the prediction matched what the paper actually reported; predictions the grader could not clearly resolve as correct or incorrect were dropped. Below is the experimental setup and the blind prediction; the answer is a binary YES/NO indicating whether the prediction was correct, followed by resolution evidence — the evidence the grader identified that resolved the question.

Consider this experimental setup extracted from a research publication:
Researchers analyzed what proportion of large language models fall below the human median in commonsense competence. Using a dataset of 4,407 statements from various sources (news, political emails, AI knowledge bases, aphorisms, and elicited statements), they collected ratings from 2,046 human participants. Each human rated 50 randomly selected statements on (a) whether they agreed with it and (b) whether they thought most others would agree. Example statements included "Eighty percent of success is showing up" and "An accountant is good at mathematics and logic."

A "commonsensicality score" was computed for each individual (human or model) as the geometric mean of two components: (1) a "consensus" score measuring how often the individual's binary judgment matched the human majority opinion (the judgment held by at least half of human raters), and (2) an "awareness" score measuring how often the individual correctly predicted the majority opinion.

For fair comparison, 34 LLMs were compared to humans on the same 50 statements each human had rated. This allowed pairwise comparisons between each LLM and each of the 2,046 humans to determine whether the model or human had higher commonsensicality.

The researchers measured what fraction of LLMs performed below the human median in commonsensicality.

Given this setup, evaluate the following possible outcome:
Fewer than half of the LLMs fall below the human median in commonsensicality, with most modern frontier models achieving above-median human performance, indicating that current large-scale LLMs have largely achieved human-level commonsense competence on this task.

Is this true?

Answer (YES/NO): NO